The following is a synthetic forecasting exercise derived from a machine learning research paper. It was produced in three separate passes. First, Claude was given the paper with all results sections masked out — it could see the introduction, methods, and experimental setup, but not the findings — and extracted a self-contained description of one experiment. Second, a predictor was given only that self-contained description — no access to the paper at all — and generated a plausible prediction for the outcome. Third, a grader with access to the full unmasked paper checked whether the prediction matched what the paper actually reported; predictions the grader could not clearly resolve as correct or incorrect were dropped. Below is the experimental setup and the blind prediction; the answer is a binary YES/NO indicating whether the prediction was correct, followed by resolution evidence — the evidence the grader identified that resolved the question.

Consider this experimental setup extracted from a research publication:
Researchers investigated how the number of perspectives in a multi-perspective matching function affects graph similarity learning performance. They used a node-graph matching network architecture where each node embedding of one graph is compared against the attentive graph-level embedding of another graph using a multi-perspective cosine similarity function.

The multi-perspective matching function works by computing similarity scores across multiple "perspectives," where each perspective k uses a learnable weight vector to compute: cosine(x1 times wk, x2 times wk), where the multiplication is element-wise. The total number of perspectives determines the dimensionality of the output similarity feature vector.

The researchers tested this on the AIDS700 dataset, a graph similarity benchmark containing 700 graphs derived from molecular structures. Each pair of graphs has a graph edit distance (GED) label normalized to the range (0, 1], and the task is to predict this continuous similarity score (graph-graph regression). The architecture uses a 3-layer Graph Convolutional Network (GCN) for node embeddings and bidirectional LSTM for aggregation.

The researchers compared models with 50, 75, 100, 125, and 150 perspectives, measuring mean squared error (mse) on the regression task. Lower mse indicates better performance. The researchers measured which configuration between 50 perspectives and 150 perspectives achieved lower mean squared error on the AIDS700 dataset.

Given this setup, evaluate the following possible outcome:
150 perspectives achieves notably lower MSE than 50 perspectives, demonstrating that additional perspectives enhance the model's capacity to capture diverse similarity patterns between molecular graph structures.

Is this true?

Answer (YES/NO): NO